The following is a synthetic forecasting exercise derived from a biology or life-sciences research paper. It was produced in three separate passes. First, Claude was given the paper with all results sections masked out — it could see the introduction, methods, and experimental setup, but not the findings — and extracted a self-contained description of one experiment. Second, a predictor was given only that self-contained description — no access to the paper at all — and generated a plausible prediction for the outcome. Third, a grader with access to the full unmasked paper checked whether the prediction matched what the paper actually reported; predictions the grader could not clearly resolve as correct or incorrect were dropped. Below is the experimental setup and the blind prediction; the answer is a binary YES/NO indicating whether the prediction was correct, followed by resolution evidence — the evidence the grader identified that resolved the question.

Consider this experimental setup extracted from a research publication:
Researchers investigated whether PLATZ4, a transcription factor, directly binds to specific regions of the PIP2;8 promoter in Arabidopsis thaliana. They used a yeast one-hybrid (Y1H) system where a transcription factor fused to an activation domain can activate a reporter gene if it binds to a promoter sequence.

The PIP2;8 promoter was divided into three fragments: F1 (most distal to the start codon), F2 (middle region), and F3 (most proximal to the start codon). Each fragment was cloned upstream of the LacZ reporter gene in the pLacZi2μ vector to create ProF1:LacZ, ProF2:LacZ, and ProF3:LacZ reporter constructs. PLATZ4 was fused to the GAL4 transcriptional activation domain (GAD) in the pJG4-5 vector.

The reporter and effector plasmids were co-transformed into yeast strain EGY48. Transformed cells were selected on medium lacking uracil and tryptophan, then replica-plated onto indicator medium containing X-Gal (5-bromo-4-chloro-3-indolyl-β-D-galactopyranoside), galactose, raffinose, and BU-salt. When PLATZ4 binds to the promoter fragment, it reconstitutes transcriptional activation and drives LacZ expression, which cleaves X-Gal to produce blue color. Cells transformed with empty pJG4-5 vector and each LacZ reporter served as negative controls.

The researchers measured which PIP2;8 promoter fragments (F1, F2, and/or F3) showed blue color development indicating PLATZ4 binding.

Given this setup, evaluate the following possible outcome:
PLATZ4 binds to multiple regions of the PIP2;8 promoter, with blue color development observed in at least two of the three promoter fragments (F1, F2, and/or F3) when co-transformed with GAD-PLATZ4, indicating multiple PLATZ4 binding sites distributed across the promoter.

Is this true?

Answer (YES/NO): NO